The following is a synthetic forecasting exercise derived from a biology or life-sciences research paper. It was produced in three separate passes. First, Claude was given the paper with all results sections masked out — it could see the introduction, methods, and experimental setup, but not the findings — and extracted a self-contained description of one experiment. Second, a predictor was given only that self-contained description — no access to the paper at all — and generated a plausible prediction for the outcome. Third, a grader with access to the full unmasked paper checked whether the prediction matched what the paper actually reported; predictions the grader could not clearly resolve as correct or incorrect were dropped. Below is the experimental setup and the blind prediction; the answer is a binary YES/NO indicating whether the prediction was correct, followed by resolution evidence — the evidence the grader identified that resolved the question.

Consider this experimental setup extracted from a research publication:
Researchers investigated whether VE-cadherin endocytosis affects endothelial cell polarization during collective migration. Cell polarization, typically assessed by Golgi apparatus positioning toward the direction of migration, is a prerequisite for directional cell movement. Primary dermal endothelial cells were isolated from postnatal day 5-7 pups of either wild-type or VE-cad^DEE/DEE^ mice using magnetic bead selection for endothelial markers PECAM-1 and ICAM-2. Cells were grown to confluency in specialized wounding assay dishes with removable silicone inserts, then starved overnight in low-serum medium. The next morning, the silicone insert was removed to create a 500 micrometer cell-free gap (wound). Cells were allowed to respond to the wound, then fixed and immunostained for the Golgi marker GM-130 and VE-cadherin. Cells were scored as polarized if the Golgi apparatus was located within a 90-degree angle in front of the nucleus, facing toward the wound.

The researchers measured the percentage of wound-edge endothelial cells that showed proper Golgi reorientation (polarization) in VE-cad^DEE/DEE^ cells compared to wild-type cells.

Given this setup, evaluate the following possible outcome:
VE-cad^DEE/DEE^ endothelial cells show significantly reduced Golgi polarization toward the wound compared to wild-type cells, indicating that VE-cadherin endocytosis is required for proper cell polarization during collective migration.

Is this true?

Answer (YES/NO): YES